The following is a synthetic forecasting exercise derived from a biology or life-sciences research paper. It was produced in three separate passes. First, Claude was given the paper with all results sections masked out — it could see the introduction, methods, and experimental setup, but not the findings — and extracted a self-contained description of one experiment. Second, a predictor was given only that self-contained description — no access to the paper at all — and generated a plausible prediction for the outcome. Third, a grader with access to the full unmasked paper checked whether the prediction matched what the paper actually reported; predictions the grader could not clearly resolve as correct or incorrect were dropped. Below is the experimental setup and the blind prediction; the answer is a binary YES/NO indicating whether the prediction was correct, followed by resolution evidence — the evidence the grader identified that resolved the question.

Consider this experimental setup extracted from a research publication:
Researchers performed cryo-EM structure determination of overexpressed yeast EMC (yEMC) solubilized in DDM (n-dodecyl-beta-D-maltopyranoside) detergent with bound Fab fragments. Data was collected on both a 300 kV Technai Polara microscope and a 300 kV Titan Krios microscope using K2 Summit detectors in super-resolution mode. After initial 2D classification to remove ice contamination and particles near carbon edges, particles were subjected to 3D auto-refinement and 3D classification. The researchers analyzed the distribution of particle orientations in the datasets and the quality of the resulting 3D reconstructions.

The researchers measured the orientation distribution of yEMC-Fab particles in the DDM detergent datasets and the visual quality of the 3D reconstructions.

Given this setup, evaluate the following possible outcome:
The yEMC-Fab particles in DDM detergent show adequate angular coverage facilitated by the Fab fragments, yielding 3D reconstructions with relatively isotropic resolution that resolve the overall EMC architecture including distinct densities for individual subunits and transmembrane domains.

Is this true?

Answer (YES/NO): NO